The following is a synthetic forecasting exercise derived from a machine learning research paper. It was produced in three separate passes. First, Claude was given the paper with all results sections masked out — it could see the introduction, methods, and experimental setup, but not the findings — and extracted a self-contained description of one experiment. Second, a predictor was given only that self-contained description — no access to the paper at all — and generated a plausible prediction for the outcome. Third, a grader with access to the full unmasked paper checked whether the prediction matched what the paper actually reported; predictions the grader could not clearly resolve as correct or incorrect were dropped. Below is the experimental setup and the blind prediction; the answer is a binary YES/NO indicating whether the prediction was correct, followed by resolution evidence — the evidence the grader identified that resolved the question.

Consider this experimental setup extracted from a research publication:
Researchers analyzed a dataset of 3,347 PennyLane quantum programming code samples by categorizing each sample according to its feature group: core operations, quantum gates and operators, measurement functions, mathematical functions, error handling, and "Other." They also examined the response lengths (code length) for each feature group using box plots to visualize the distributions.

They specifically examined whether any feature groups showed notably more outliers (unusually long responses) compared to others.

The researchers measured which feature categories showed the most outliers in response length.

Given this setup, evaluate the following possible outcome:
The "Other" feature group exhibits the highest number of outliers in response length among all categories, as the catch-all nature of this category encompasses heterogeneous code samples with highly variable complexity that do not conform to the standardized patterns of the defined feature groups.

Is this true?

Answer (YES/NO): NO